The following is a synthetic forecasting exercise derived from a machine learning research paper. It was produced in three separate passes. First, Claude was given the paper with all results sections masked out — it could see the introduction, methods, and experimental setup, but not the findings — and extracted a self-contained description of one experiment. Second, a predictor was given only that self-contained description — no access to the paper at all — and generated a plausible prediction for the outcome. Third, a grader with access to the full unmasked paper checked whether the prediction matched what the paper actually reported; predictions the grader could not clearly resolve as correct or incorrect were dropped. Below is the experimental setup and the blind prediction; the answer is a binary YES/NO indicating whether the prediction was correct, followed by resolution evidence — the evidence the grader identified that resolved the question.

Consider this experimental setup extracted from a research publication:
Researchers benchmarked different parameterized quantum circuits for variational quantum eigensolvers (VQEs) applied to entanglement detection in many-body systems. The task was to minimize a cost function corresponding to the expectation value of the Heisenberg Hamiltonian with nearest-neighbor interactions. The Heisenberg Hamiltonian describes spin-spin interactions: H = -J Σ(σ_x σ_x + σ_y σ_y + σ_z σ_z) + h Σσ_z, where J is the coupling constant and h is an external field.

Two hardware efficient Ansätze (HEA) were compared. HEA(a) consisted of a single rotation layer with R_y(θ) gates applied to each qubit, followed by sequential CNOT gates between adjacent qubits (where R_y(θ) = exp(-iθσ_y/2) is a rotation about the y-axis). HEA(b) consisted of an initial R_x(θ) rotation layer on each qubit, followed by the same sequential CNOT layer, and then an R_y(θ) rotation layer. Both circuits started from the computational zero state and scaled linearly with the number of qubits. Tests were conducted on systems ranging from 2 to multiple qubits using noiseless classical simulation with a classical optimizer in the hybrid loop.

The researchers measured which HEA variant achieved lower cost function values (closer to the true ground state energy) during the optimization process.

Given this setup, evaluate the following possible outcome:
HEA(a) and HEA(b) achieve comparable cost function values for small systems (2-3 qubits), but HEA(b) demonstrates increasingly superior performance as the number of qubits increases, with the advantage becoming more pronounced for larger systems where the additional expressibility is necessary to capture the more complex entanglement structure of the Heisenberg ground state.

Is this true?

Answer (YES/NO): NO